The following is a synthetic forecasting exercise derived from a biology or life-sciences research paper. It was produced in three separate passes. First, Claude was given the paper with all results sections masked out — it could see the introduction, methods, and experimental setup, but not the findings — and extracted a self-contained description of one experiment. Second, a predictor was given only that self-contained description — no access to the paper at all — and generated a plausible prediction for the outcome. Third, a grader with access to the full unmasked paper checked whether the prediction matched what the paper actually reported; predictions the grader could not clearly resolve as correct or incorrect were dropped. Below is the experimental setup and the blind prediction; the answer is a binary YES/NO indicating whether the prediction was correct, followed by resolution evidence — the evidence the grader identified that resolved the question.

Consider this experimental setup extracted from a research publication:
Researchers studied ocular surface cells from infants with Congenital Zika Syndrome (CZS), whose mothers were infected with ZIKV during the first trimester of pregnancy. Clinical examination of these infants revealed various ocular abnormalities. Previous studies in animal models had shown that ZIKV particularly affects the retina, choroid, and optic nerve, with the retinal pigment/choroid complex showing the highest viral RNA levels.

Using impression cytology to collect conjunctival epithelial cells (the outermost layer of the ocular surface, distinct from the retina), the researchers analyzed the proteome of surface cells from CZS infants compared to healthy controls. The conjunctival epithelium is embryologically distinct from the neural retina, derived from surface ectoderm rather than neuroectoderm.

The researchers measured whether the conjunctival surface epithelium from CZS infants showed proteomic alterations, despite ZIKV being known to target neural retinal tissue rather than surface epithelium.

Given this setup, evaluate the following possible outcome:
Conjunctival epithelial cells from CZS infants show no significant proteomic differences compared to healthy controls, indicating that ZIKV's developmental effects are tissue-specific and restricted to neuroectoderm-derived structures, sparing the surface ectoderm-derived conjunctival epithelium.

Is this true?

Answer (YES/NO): NO